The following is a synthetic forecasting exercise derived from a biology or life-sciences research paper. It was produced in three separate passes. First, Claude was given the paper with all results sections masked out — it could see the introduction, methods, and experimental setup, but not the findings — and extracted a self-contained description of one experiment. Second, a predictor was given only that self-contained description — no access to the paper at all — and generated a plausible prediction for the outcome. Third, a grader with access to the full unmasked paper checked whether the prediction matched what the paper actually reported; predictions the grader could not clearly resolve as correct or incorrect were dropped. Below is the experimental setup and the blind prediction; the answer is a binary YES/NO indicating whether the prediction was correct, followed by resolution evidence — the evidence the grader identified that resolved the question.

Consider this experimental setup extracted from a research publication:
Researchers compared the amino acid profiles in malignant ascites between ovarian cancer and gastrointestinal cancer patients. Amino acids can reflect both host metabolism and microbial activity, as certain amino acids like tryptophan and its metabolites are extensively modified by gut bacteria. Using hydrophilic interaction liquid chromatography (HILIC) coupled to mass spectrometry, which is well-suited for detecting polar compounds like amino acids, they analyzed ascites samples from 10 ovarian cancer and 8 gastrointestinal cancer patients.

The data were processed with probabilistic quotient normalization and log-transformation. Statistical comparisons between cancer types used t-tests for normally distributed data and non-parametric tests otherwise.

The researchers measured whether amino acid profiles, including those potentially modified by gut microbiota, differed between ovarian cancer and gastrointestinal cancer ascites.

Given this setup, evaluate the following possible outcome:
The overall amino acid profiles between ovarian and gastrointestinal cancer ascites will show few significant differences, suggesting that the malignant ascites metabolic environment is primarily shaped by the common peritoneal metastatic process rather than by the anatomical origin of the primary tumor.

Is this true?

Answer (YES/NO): NO